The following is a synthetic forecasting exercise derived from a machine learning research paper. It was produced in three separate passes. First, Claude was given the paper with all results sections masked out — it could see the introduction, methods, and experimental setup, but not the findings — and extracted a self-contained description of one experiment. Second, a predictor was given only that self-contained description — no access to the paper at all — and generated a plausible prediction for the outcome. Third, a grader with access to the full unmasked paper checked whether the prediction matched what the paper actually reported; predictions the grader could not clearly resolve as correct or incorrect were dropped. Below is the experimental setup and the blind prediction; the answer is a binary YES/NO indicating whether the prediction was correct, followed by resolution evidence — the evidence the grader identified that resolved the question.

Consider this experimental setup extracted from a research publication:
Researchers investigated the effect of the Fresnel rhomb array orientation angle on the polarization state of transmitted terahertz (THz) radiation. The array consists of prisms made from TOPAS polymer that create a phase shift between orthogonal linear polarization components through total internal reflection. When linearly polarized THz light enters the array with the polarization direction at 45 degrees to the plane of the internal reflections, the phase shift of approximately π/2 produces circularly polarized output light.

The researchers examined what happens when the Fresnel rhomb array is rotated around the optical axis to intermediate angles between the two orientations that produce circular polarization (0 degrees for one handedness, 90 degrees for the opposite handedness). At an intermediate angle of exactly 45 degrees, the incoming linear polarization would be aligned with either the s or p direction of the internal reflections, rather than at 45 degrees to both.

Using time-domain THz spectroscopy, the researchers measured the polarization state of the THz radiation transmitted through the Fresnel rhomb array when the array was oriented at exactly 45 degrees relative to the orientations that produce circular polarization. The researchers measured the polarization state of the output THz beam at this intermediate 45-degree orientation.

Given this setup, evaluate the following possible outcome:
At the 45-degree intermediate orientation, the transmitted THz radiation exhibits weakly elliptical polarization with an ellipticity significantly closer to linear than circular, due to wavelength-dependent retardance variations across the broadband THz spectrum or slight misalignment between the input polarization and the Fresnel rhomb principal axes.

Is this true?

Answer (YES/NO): NO